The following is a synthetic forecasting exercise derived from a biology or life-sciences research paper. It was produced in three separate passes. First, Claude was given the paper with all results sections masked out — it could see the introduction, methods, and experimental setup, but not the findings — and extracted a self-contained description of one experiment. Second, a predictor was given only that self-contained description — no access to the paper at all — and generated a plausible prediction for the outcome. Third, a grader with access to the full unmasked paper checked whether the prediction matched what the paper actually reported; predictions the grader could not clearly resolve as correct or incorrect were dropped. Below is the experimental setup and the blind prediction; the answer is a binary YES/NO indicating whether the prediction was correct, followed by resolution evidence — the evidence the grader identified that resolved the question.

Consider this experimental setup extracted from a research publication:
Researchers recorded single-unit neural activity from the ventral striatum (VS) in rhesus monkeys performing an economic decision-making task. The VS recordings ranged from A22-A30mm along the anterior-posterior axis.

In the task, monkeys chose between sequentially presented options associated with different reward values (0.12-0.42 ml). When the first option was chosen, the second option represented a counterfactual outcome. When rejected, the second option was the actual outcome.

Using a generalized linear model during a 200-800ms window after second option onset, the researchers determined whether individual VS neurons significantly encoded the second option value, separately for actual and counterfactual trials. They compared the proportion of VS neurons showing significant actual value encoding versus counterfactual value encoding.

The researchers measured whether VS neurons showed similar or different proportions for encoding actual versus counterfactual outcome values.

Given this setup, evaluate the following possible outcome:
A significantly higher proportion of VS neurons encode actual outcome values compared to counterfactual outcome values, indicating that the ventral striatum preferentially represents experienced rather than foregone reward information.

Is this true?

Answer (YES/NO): YES